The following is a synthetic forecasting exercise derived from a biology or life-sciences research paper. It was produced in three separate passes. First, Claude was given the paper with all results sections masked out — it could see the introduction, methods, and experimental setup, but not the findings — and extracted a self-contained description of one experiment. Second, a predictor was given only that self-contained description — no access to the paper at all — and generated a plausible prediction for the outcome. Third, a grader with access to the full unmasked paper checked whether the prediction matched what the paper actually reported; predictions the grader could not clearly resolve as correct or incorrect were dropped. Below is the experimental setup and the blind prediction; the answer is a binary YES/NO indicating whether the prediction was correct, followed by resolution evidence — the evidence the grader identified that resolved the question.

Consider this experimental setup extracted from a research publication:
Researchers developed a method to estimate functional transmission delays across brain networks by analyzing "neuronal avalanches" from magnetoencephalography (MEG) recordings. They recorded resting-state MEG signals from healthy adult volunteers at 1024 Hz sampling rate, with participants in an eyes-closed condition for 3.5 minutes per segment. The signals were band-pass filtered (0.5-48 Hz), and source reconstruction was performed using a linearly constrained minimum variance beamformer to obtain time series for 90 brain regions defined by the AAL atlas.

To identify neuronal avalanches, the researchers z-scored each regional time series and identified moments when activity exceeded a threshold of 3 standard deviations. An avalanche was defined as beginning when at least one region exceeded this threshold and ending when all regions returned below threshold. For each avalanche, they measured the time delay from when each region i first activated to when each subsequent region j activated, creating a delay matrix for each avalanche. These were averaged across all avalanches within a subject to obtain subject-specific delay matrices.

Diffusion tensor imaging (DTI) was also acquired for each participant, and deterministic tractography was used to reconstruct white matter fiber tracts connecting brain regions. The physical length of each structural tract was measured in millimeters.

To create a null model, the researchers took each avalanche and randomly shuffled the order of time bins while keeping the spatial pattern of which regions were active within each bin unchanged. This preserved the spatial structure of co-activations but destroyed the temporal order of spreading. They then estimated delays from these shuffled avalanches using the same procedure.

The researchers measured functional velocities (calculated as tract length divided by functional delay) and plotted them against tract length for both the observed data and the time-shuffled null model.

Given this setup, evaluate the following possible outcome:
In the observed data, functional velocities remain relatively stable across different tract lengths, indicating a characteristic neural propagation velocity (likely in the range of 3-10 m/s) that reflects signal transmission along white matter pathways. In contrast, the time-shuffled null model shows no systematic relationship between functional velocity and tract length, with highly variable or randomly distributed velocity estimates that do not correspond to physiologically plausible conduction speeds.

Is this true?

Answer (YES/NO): NO